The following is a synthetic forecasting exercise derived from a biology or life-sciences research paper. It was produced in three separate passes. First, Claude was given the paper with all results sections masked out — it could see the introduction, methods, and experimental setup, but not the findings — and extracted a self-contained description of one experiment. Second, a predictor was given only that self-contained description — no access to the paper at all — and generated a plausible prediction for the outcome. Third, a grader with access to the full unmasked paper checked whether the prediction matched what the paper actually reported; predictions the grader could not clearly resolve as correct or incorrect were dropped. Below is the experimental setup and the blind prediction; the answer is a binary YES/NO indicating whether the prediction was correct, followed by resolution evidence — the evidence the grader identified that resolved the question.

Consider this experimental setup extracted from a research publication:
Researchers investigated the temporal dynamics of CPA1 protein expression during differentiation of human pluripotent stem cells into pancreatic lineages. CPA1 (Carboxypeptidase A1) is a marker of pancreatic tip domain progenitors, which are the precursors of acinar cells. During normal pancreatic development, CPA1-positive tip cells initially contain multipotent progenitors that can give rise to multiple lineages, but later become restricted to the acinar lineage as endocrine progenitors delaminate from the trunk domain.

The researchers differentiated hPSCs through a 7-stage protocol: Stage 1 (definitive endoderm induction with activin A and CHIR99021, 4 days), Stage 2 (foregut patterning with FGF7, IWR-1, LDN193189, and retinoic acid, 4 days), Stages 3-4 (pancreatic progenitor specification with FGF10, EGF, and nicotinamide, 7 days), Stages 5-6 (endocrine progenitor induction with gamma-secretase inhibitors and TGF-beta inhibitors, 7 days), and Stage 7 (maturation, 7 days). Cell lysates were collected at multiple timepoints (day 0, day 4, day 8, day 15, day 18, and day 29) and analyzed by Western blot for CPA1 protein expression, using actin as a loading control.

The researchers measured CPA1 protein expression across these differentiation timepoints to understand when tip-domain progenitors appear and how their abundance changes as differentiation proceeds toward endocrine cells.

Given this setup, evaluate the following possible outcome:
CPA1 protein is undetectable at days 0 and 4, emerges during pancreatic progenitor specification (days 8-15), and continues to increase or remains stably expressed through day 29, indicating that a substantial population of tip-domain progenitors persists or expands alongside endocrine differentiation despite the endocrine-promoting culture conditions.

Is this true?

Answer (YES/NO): NO